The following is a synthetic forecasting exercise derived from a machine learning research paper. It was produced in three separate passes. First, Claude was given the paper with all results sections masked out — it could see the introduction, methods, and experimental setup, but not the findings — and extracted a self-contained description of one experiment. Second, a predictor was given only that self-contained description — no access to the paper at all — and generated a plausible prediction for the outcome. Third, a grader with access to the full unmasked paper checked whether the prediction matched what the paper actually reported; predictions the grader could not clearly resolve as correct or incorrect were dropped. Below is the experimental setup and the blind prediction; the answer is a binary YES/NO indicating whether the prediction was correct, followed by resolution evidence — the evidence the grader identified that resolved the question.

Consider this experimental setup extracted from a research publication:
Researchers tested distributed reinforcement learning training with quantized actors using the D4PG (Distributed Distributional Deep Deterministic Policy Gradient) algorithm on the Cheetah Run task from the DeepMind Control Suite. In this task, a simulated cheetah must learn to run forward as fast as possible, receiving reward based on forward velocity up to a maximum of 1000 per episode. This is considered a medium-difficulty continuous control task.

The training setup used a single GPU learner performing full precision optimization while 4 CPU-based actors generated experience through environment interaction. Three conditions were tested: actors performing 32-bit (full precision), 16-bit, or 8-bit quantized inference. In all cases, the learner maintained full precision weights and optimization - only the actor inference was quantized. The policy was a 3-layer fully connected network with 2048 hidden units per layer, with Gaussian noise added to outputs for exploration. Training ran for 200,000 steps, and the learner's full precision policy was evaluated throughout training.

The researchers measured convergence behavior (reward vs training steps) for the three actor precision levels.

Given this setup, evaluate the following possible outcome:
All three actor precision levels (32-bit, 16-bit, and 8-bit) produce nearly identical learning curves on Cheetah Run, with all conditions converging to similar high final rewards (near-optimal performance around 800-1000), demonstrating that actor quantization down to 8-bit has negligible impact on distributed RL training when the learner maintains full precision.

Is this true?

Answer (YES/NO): NO